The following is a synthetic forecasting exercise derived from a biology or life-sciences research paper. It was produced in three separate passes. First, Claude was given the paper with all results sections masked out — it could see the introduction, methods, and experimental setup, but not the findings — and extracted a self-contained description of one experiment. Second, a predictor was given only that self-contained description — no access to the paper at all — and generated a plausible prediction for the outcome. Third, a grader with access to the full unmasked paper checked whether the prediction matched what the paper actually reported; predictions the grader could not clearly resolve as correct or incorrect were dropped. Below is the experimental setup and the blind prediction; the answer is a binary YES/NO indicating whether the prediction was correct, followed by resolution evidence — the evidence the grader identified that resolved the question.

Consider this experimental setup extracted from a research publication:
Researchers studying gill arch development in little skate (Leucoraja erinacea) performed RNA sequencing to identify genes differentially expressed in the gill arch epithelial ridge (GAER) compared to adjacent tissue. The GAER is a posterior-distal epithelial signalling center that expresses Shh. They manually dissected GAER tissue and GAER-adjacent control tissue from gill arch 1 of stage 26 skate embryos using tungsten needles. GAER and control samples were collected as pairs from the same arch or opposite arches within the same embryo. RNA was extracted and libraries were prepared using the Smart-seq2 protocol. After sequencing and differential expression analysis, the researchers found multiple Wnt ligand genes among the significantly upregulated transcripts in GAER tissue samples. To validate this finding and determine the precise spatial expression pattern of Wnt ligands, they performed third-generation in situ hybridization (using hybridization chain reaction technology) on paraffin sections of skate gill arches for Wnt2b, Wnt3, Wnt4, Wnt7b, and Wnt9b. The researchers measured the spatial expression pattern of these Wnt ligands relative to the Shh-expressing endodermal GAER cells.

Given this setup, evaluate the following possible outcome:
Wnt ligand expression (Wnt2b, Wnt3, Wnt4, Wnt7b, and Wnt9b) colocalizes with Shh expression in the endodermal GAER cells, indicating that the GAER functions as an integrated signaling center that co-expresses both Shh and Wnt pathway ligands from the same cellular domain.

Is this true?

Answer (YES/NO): NO